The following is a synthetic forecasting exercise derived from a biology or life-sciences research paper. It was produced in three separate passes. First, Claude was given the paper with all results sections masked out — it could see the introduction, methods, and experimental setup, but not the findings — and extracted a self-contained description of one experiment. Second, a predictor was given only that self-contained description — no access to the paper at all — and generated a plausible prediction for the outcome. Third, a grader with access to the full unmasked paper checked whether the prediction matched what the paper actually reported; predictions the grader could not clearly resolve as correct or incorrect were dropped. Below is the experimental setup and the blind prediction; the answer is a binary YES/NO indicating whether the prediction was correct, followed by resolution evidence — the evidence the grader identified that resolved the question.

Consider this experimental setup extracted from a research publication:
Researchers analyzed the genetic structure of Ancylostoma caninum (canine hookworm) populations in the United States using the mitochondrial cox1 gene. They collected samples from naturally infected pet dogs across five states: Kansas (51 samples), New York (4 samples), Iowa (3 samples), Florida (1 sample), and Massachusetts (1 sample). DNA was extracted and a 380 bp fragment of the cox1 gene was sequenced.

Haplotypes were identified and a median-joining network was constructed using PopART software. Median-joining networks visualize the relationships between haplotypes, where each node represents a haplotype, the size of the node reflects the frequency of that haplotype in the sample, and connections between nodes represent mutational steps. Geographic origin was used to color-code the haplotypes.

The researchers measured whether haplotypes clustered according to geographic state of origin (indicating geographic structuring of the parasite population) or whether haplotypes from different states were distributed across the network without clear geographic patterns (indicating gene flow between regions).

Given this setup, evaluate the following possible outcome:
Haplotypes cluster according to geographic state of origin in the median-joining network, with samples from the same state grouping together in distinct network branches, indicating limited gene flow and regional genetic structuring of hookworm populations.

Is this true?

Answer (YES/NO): NO